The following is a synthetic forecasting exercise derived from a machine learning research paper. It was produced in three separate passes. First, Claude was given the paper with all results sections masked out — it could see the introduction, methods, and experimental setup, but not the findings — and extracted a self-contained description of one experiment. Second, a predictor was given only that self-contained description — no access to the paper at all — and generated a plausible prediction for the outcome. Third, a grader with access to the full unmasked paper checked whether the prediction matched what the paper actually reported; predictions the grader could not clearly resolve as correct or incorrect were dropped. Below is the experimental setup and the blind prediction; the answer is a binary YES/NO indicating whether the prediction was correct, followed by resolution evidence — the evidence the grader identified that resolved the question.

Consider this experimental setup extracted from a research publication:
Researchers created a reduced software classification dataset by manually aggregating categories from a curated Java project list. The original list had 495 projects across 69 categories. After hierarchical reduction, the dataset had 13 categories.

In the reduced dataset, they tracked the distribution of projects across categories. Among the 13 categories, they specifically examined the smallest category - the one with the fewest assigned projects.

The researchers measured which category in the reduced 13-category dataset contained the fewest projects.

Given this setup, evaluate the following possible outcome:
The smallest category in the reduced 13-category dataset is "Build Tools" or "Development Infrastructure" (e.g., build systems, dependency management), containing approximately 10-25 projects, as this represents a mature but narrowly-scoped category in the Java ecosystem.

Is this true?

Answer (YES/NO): NO